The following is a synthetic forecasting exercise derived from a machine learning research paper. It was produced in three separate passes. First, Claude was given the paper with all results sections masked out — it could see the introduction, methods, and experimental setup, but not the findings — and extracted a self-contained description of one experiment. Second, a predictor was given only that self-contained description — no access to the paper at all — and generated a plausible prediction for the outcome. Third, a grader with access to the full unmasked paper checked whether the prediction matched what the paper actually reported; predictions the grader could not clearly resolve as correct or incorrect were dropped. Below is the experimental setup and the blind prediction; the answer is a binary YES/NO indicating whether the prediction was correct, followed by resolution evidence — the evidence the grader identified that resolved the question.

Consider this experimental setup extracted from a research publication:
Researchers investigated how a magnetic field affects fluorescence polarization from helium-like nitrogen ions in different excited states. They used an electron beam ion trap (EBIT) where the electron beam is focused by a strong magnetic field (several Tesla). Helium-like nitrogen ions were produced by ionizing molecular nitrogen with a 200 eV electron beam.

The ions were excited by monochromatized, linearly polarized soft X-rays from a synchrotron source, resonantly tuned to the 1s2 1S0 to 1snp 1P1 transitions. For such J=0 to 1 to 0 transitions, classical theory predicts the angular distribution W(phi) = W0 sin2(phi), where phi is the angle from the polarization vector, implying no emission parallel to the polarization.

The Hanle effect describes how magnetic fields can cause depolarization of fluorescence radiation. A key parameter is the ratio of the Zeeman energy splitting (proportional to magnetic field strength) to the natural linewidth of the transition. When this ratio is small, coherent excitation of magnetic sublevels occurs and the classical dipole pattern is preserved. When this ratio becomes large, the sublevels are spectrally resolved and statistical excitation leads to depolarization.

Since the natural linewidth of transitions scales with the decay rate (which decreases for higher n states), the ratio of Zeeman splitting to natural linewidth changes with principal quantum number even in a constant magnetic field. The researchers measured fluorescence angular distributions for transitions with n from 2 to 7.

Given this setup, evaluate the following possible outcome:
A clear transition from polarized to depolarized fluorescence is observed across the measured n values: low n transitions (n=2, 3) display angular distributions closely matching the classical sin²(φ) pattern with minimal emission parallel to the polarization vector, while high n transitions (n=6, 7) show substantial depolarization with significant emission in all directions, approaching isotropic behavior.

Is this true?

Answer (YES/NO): YES